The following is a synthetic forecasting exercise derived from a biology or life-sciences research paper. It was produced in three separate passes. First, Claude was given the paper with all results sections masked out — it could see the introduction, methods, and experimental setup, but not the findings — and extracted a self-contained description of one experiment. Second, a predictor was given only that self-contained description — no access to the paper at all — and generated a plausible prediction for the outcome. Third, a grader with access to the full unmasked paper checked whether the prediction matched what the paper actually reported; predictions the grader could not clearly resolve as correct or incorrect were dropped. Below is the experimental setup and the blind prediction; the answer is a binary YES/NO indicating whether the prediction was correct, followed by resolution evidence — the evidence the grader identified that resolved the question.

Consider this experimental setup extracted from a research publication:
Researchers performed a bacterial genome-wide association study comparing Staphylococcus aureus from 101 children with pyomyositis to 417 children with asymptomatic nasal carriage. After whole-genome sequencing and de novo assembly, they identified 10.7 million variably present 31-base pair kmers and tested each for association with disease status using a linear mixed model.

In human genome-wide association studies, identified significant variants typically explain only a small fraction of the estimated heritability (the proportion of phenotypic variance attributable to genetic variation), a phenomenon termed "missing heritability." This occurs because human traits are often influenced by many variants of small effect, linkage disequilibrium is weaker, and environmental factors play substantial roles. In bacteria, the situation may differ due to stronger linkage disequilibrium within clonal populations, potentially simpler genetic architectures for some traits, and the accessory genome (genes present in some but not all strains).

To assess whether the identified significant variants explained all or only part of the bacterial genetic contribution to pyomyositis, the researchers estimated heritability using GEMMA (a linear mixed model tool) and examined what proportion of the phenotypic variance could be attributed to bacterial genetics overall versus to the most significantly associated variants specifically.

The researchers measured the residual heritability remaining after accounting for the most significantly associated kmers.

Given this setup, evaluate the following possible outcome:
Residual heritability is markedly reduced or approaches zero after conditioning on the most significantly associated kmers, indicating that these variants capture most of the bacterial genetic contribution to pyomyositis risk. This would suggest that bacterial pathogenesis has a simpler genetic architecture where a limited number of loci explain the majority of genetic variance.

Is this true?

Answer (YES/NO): YES